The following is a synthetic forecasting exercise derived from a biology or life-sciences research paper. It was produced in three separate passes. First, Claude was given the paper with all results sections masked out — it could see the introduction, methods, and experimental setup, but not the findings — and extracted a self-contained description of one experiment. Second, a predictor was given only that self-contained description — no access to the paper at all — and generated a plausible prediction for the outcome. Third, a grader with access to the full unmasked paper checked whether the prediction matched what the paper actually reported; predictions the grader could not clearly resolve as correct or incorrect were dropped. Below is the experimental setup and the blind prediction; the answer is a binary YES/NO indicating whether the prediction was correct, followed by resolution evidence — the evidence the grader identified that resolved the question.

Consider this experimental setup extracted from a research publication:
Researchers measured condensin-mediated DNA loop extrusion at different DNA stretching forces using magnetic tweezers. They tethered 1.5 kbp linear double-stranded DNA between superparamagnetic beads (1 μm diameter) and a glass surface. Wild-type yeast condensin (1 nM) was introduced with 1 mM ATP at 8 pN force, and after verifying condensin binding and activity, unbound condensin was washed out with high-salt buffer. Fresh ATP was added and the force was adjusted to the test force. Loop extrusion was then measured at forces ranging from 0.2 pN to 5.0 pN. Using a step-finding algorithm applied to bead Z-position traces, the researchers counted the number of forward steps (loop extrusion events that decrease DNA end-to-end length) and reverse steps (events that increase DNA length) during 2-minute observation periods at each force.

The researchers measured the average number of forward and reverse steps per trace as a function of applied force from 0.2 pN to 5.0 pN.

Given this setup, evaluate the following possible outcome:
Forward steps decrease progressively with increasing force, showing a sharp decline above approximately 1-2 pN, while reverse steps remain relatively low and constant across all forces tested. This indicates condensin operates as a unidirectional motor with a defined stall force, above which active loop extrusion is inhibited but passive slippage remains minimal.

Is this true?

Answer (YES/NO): NO